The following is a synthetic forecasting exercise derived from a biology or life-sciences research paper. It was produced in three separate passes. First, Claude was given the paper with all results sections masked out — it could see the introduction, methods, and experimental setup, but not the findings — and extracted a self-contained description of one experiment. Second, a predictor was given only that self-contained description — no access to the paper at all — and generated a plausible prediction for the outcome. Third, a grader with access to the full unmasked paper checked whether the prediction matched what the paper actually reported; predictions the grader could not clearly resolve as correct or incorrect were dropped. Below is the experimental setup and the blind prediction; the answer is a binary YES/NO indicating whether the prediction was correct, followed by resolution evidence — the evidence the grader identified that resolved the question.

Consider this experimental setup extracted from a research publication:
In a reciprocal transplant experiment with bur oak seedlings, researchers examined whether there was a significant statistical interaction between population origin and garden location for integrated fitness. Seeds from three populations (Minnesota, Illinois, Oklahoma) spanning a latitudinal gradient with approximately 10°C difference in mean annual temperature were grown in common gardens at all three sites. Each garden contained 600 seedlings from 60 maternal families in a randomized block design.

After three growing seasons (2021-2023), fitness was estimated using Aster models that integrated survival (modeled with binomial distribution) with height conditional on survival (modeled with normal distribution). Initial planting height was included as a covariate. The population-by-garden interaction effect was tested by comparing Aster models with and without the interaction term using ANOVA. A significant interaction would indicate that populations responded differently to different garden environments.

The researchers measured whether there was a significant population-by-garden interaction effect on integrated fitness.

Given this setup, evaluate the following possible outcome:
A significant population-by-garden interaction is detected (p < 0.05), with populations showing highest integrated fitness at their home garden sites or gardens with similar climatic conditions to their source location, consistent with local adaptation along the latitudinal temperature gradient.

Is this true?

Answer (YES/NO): NO